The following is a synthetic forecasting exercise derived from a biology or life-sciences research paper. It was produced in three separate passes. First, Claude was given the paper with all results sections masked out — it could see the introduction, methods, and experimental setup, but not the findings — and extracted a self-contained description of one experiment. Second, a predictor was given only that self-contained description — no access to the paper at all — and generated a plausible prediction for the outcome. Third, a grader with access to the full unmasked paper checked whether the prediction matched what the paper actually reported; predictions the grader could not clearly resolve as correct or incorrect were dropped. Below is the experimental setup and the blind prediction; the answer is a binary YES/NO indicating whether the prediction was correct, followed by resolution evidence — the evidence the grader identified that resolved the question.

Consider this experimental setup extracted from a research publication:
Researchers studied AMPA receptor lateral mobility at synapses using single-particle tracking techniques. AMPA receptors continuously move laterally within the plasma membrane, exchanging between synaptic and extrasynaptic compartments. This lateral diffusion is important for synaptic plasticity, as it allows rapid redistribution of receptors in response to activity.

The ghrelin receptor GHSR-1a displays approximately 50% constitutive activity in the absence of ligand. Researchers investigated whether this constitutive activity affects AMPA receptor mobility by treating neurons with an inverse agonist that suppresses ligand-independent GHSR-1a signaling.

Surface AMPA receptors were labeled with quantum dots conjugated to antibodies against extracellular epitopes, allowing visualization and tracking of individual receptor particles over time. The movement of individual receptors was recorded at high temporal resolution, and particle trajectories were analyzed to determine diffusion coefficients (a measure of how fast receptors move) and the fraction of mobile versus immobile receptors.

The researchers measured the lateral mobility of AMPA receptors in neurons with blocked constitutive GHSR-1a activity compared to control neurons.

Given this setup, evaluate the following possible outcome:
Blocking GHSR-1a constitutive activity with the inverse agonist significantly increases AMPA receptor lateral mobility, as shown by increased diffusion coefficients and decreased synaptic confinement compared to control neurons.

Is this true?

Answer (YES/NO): YES